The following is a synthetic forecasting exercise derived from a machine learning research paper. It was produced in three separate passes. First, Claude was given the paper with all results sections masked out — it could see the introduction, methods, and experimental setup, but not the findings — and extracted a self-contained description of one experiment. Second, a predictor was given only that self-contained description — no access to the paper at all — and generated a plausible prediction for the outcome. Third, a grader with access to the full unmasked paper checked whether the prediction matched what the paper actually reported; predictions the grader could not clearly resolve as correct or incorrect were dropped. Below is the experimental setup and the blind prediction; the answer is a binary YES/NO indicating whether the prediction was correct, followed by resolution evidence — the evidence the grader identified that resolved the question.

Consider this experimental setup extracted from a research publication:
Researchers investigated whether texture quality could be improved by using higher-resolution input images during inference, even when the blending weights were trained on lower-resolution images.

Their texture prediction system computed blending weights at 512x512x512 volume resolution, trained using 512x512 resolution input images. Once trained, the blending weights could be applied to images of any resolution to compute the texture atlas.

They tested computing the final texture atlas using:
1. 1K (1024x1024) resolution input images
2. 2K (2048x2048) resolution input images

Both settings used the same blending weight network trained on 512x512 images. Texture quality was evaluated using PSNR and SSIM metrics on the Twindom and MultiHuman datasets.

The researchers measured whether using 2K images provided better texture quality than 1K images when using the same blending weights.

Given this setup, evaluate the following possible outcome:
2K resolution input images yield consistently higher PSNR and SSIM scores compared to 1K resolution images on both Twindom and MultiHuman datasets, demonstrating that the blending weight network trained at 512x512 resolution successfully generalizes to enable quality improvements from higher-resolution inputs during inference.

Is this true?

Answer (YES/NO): YES